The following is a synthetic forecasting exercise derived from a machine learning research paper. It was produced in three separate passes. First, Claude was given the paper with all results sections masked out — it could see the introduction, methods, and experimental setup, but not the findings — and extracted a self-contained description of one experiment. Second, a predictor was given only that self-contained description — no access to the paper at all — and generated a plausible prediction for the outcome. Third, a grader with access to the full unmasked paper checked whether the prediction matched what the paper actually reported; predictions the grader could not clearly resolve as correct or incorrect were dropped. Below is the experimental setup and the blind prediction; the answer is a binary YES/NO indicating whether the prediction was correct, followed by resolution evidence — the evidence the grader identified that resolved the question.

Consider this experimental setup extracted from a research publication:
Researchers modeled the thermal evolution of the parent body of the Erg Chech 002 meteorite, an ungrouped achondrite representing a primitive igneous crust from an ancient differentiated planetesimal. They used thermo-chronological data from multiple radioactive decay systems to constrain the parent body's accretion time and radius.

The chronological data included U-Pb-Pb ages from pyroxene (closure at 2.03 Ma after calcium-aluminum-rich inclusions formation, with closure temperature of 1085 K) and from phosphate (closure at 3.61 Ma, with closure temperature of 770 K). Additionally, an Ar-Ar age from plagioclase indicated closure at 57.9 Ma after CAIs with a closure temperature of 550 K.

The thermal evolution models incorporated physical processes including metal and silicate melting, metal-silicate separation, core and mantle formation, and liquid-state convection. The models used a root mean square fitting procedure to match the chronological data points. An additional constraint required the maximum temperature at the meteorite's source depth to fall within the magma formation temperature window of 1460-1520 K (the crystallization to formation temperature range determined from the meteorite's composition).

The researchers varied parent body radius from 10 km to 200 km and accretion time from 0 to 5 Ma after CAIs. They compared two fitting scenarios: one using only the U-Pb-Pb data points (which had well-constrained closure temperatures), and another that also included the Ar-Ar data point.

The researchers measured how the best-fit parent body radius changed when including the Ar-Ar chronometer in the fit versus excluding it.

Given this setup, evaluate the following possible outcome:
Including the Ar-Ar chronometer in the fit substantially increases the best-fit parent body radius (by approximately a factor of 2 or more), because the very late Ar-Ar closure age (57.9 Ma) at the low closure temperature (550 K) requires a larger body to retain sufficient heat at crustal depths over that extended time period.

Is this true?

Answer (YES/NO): YES